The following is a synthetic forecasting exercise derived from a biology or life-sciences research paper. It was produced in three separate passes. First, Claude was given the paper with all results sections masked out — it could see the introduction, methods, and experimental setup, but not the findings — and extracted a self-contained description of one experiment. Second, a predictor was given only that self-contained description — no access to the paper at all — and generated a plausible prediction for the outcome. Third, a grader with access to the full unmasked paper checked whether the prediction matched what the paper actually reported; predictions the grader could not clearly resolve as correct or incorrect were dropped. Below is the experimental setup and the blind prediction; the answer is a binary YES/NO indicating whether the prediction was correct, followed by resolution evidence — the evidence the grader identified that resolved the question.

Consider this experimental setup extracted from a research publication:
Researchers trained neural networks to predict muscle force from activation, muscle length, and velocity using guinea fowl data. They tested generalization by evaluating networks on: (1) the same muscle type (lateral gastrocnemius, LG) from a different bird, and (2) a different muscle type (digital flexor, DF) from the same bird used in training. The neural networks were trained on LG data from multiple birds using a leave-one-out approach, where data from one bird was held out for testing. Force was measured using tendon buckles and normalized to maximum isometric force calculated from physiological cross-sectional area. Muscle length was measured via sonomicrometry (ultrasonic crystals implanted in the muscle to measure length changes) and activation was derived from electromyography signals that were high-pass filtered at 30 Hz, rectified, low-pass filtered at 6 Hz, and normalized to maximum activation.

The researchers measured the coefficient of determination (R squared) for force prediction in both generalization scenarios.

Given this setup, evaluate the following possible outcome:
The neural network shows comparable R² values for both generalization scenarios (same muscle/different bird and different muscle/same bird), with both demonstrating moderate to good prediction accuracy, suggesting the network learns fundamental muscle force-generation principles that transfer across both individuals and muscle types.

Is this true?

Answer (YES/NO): NO